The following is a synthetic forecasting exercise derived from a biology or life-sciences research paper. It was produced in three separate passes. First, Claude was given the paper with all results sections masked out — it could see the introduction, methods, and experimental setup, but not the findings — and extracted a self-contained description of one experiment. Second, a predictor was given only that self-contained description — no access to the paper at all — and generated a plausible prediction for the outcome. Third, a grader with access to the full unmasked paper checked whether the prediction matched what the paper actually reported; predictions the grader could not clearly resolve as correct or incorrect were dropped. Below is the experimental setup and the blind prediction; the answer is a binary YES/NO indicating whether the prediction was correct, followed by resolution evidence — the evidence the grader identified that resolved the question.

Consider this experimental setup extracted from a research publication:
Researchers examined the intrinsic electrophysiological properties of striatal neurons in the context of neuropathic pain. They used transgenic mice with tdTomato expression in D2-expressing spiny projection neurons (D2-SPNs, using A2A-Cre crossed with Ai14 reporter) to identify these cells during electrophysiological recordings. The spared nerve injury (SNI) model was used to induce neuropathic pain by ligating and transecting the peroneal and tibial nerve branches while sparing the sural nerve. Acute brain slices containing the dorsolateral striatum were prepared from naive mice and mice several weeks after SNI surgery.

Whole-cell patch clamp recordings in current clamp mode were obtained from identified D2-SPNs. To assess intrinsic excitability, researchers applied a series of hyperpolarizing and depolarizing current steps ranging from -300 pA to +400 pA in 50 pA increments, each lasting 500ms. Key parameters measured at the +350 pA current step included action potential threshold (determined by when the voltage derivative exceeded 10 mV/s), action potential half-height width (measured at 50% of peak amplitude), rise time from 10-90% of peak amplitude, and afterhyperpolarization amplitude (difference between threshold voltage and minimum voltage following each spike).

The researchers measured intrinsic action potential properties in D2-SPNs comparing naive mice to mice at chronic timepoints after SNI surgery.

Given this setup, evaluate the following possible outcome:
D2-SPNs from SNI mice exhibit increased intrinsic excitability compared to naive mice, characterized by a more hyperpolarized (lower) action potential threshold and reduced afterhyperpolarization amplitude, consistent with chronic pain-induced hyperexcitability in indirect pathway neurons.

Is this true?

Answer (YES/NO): NO